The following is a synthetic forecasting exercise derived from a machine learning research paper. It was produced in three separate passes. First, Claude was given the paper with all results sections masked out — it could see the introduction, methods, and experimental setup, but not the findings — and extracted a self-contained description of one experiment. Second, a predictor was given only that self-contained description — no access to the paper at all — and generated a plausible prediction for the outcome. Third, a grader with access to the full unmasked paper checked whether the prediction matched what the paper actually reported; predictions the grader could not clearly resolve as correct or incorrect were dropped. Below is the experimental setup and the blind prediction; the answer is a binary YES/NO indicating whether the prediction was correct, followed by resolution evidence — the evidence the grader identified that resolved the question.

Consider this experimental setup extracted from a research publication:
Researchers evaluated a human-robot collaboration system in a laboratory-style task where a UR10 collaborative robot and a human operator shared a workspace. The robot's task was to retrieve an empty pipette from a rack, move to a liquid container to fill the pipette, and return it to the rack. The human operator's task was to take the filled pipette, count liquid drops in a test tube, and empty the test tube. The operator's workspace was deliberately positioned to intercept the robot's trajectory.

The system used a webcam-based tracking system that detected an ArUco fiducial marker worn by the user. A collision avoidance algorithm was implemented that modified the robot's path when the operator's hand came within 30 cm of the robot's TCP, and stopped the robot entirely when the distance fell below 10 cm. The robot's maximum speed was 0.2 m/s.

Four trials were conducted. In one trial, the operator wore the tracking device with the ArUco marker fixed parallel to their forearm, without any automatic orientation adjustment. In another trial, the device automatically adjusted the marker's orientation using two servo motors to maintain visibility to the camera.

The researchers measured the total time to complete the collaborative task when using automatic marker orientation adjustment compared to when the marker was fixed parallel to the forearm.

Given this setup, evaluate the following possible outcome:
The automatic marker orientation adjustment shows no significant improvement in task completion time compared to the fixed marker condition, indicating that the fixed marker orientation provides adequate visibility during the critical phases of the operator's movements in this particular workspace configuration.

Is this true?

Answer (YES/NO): NO